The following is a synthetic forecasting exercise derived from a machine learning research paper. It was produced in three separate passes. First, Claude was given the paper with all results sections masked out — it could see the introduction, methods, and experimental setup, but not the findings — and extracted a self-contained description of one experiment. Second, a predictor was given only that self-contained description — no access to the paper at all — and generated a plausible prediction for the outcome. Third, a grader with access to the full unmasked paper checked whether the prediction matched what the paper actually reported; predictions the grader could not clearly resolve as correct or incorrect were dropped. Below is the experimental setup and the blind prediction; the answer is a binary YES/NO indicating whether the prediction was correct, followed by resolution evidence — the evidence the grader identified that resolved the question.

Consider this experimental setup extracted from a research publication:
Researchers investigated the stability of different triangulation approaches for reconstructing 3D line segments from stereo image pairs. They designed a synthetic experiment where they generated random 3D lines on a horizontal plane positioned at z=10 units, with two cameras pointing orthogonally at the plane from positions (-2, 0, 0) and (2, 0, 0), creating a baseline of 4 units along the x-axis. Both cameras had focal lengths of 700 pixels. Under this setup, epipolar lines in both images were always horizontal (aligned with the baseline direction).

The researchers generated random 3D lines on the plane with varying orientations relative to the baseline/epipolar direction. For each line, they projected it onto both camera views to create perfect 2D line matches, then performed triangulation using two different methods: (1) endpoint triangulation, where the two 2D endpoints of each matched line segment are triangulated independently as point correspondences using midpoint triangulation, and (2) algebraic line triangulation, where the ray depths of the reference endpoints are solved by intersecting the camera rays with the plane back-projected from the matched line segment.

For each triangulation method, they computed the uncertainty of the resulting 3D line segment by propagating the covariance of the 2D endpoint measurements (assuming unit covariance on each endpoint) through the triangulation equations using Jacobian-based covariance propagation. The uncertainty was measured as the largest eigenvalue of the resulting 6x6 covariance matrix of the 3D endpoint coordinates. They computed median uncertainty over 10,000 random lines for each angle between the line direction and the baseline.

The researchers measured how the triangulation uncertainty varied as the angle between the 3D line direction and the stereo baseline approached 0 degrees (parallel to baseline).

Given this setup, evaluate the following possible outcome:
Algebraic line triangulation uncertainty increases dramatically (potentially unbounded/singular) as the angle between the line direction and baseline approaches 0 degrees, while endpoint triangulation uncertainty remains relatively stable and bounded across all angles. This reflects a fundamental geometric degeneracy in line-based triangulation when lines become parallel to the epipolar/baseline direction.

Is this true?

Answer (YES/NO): YES